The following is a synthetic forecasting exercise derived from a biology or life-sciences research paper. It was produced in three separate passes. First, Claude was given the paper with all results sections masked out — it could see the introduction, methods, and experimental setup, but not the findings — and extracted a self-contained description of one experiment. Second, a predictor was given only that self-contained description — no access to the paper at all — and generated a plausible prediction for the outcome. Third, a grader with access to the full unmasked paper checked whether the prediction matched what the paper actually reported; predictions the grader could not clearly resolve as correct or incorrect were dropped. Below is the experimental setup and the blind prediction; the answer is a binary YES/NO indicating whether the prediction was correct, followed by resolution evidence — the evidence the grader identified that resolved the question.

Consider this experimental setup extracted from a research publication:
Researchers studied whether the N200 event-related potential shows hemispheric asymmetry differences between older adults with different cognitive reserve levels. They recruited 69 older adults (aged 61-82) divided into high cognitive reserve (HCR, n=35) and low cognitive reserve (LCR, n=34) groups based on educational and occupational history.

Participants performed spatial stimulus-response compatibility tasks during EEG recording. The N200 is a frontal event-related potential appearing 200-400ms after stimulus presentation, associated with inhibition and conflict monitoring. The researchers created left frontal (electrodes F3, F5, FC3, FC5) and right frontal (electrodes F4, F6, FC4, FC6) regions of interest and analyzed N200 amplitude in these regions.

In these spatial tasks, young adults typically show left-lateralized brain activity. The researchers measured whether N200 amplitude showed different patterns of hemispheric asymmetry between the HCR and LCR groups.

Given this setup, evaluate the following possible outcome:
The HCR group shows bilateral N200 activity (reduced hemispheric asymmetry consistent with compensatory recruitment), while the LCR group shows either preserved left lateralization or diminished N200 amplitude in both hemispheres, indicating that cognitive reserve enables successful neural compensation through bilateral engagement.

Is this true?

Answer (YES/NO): NO